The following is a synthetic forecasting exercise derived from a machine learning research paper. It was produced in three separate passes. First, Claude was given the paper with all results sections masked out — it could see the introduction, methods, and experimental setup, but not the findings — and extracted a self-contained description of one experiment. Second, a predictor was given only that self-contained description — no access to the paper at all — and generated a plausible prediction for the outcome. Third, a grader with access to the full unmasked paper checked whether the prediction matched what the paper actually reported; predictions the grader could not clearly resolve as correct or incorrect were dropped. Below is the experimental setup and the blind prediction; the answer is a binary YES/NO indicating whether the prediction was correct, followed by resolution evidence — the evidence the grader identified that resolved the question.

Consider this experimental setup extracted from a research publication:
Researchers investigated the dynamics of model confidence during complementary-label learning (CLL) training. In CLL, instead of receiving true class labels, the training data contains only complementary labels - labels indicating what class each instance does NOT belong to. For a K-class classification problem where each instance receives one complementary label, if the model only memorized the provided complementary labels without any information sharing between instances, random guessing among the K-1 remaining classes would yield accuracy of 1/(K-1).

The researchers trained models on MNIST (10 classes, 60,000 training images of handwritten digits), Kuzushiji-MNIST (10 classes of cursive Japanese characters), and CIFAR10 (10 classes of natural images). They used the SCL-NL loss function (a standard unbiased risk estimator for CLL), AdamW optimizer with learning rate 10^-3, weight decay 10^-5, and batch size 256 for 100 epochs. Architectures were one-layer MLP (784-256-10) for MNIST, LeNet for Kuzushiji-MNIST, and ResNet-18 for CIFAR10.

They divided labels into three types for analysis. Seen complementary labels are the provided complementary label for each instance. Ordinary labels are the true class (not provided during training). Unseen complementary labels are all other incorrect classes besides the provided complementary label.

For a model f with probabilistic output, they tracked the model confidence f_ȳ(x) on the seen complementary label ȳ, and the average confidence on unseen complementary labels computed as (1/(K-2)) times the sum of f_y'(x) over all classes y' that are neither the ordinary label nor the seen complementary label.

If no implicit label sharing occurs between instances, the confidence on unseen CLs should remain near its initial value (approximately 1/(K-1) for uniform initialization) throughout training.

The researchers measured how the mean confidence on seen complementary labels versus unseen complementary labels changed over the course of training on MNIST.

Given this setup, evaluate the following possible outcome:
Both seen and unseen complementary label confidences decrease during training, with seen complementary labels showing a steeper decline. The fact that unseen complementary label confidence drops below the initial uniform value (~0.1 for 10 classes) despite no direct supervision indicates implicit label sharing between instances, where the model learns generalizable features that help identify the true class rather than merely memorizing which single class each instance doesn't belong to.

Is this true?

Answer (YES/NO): YES